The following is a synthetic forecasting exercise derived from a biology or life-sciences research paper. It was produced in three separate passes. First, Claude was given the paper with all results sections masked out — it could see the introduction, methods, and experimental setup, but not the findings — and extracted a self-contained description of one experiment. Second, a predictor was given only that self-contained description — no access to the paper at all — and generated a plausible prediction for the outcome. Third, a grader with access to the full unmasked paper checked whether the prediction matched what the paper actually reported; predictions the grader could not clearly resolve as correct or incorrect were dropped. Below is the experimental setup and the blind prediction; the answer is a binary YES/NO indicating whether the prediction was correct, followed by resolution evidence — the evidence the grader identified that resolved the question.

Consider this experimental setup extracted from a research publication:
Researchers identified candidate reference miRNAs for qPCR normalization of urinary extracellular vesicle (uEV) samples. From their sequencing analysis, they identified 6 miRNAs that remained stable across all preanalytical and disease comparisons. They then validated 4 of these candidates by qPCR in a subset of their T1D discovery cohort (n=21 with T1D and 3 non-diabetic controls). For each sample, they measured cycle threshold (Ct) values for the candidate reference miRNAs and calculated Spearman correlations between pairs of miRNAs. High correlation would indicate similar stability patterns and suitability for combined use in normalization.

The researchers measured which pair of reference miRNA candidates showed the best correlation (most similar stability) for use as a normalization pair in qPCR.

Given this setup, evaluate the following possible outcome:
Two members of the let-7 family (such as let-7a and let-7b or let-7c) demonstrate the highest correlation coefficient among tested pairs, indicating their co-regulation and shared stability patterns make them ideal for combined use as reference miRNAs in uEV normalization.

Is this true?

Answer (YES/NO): NO